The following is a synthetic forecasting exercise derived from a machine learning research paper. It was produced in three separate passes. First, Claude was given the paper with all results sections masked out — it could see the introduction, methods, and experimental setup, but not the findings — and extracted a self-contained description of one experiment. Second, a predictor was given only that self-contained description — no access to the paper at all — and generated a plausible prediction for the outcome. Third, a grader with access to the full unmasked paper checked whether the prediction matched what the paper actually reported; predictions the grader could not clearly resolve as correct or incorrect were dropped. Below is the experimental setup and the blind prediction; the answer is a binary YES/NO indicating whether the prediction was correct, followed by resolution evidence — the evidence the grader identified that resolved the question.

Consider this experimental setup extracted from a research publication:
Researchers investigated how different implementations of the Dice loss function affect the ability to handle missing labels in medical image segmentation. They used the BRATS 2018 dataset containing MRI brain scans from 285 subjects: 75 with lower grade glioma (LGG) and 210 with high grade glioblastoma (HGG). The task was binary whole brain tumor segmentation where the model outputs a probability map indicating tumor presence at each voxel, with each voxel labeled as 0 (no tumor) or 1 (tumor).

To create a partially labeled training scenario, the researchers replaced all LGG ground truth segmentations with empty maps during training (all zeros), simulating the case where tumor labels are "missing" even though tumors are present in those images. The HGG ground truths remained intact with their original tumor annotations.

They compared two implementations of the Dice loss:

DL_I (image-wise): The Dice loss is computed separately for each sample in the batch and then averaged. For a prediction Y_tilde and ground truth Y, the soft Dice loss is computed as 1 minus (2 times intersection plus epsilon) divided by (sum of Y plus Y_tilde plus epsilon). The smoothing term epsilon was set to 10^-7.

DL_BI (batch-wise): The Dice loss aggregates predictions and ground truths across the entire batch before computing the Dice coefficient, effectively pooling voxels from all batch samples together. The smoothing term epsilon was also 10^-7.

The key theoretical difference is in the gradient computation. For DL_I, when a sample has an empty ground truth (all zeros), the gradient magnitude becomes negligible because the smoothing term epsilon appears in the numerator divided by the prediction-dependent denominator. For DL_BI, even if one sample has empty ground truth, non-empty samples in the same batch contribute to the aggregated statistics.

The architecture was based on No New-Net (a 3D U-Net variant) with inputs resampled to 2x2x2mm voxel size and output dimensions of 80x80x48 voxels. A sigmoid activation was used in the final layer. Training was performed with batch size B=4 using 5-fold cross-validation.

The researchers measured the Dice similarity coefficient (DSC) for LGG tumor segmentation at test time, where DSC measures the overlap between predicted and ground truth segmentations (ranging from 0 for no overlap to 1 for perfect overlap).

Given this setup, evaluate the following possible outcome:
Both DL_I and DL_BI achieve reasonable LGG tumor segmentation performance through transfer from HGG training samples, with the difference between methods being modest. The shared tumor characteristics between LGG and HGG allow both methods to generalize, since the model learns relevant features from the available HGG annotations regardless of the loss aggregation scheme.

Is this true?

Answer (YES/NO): NO